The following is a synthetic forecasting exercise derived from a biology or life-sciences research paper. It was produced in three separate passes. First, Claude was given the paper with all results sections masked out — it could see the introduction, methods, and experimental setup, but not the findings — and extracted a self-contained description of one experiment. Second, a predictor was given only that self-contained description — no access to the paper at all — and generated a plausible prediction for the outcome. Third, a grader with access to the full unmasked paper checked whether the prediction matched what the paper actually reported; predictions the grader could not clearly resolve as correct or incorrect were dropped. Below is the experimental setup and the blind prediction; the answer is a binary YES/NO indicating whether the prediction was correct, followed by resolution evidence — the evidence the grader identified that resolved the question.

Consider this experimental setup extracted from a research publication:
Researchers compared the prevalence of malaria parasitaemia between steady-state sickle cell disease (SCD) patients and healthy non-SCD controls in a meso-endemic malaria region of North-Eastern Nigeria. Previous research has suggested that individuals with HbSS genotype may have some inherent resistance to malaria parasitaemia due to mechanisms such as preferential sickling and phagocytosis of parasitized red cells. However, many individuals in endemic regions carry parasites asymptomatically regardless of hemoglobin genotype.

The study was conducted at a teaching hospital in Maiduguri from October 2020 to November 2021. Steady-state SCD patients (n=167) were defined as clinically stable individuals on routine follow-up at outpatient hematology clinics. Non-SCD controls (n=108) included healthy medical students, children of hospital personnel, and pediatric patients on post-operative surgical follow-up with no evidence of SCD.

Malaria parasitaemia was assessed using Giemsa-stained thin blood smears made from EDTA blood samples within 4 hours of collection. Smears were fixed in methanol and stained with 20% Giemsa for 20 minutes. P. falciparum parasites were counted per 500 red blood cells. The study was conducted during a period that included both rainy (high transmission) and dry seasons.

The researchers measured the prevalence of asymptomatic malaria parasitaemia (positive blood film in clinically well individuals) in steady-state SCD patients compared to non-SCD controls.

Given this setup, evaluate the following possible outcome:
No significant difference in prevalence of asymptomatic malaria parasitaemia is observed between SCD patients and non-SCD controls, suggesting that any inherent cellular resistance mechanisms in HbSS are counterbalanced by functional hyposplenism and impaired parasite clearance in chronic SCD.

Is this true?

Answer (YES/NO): NO